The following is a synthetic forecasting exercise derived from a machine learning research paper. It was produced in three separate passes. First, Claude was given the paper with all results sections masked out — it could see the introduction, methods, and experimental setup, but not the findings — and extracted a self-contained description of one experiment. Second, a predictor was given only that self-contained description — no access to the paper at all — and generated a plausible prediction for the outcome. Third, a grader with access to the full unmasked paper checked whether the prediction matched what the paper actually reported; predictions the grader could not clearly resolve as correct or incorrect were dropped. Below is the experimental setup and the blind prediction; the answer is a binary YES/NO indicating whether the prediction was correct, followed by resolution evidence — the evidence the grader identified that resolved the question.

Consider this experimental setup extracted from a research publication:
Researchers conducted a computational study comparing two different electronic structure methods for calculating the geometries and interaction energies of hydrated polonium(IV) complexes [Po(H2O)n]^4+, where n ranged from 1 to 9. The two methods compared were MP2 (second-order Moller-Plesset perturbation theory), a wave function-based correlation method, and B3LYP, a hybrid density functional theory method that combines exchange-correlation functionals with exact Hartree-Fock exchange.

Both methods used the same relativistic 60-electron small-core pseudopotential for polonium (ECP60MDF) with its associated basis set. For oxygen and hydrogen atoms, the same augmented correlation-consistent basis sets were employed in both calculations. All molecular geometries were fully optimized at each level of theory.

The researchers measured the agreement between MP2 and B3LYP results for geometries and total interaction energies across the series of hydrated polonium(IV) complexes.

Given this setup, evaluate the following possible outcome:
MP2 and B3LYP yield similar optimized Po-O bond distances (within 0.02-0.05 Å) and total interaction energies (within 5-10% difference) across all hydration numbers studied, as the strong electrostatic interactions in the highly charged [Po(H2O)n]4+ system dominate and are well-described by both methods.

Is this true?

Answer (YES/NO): YES